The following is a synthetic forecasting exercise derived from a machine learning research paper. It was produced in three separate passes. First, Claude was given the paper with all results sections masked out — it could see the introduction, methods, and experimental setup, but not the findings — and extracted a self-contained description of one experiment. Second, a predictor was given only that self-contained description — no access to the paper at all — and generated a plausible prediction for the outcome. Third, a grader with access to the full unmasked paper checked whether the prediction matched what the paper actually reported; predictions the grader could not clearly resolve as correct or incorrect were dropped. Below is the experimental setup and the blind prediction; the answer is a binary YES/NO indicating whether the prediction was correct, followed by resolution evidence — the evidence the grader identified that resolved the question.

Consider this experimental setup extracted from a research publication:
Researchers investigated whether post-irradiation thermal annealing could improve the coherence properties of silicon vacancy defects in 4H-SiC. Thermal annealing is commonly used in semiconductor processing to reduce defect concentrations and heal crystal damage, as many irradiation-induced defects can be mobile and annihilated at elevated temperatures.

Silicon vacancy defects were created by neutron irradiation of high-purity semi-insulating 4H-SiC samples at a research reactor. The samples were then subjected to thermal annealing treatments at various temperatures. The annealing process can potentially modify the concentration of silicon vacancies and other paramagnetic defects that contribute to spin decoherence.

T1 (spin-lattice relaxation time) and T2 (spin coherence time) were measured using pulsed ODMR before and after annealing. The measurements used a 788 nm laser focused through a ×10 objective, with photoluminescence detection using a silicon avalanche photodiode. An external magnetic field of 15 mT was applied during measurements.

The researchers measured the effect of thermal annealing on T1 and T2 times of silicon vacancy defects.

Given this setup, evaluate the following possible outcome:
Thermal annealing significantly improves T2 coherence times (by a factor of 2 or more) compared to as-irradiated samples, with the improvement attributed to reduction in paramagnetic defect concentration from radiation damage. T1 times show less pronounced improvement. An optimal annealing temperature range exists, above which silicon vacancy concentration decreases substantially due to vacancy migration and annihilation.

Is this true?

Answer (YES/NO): YES